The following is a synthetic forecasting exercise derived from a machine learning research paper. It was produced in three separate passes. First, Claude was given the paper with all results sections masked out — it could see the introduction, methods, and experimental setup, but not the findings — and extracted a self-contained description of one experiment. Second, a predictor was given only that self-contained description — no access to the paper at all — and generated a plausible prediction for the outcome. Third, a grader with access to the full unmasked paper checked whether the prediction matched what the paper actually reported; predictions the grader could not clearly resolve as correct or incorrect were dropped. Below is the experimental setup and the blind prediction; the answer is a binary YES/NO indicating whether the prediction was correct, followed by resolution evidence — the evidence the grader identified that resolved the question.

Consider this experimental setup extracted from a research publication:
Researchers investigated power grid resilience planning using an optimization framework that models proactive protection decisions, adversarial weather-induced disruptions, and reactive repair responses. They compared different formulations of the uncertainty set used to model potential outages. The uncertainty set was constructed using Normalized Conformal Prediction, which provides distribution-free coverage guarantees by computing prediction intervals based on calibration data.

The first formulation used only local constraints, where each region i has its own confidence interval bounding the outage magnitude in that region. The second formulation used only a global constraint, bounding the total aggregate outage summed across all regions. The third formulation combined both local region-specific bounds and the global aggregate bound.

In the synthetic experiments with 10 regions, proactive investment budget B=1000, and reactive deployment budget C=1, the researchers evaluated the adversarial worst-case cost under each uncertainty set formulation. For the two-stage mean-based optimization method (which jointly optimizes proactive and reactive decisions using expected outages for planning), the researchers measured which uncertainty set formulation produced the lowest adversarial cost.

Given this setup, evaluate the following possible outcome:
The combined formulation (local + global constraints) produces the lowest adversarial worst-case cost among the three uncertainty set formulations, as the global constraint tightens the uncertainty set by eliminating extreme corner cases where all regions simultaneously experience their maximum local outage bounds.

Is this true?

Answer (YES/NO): YES